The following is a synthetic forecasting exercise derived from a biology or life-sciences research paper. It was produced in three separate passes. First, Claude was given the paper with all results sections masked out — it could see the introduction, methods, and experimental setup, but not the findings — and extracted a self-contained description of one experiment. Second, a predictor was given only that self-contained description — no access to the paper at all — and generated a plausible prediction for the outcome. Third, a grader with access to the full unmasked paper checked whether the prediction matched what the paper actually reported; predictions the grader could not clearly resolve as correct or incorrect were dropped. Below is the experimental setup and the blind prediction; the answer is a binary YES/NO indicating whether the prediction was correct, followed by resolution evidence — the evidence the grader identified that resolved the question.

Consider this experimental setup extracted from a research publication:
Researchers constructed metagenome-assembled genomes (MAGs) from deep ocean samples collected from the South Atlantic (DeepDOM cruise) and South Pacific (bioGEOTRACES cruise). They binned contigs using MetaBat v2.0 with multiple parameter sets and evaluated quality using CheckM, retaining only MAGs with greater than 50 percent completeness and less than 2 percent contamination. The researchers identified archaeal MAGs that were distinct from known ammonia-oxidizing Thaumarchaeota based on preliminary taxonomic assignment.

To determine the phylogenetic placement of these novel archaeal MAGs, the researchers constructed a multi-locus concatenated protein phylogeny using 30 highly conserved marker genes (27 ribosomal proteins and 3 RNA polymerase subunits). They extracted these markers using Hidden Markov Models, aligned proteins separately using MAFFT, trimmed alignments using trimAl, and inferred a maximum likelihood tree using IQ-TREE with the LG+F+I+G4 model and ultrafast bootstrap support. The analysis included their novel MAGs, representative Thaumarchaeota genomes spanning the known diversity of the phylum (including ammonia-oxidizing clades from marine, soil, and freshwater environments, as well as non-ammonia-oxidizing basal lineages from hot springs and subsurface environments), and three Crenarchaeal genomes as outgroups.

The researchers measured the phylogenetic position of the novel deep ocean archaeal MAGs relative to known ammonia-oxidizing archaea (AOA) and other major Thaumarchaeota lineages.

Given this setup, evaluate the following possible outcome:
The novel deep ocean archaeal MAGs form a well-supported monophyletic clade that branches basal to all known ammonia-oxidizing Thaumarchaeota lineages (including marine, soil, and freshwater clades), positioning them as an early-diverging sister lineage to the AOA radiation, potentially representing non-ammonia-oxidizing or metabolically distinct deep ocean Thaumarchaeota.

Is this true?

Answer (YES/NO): YES